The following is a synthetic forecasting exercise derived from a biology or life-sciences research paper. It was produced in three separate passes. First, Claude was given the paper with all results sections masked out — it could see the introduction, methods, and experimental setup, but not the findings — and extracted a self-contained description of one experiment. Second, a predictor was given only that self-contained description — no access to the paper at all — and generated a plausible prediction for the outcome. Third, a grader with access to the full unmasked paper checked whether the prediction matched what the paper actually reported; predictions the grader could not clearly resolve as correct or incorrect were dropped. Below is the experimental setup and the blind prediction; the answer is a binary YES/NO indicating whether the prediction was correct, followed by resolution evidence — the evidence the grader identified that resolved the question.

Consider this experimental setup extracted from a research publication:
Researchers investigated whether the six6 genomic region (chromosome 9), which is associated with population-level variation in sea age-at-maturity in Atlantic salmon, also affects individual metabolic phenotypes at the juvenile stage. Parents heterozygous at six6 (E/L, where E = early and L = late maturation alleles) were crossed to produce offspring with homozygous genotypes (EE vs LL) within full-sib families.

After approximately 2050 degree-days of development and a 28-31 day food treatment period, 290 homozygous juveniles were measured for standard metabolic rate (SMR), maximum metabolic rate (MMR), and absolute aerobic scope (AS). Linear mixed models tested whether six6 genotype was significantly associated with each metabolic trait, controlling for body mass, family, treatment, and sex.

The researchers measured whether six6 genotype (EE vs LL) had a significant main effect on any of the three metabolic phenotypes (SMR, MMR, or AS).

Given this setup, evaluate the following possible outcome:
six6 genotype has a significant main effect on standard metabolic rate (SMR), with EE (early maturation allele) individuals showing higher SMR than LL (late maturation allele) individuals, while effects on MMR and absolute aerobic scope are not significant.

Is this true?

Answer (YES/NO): NO